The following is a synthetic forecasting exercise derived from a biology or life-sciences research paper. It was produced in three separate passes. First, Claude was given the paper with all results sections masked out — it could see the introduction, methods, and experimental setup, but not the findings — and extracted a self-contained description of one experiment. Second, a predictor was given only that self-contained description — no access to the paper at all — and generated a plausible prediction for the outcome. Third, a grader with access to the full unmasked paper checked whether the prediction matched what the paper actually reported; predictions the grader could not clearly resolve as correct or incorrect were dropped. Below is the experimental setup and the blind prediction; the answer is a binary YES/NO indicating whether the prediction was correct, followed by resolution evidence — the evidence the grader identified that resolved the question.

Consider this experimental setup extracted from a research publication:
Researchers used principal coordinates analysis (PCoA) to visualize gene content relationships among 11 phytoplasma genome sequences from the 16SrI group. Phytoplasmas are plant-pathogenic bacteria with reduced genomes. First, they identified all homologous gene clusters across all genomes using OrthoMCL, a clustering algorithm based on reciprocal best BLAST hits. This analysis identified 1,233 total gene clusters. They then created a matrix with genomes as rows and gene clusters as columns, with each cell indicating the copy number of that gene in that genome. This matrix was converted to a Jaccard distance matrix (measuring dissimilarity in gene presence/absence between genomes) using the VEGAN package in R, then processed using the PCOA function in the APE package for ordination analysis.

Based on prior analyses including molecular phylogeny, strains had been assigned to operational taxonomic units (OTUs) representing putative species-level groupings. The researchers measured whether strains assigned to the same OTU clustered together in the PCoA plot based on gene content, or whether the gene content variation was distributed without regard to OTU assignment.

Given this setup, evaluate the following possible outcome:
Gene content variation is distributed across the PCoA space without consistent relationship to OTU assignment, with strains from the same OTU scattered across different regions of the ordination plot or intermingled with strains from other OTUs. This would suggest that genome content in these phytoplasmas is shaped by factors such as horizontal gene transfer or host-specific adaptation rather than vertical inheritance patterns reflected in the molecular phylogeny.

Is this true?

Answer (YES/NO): NO